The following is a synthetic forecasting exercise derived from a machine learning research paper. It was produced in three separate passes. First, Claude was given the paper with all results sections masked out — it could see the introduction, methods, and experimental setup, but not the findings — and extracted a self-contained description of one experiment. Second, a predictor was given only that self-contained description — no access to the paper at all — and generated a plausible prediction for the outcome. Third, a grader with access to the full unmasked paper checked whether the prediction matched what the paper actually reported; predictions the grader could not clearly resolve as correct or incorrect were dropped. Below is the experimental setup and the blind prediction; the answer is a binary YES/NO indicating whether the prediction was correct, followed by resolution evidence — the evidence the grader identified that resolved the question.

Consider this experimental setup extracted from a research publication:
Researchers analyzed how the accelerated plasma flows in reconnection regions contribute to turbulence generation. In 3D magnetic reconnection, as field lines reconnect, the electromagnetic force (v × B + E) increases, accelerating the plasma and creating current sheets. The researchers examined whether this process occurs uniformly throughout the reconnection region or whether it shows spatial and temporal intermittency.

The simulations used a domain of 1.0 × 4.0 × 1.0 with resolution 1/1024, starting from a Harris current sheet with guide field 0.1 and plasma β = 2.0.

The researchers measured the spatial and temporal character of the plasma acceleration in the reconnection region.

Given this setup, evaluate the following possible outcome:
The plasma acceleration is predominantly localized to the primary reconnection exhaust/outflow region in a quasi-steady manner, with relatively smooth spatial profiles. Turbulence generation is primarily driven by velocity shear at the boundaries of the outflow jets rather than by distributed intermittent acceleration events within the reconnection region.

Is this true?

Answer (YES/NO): NO